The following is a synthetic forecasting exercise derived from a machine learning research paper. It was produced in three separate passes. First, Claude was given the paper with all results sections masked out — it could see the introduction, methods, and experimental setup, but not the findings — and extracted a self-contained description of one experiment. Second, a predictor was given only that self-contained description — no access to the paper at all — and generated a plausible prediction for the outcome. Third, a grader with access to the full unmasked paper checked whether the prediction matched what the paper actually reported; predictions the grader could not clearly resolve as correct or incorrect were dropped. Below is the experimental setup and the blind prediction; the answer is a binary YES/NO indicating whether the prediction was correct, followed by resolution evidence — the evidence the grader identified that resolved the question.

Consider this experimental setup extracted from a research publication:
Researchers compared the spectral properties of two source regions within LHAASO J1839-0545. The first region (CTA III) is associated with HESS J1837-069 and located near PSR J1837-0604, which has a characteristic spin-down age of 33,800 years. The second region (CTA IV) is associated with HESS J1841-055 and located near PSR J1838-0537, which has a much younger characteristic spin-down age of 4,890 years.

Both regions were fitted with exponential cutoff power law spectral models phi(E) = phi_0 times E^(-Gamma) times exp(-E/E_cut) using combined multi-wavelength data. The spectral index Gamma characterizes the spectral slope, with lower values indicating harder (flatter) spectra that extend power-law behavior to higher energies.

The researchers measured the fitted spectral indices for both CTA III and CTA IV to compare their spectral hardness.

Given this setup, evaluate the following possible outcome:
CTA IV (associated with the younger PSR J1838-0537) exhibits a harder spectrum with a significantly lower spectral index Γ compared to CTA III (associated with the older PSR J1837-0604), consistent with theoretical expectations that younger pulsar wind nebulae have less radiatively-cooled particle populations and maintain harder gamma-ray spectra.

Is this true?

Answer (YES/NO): YES